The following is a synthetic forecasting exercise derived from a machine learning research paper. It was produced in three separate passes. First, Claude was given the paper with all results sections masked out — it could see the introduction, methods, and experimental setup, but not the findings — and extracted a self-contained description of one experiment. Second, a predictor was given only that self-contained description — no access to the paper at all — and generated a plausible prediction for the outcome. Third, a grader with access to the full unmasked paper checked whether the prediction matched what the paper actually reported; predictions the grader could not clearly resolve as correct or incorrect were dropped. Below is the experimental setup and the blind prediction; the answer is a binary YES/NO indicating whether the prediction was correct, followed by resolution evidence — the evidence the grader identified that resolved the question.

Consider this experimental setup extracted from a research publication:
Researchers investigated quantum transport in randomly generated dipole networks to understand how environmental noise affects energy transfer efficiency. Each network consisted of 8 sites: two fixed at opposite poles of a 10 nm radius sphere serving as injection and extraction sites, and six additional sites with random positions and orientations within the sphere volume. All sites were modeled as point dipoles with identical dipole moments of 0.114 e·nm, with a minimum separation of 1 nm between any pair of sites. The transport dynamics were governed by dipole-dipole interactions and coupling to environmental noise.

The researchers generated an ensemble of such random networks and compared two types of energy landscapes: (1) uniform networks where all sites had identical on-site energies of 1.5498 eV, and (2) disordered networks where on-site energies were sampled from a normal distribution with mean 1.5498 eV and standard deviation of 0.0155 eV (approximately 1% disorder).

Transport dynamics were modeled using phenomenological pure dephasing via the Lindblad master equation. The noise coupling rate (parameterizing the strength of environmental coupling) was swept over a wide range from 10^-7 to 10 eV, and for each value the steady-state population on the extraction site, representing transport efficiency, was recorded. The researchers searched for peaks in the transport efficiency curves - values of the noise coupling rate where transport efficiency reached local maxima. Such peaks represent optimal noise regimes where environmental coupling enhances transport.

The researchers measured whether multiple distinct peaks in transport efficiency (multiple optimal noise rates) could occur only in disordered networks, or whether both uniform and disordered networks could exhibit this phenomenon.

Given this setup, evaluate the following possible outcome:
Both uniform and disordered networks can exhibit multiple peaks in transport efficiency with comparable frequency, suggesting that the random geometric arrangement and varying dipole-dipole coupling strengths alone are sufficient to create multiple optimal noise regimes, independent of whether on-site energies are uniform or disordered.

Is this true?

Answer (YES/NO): NO